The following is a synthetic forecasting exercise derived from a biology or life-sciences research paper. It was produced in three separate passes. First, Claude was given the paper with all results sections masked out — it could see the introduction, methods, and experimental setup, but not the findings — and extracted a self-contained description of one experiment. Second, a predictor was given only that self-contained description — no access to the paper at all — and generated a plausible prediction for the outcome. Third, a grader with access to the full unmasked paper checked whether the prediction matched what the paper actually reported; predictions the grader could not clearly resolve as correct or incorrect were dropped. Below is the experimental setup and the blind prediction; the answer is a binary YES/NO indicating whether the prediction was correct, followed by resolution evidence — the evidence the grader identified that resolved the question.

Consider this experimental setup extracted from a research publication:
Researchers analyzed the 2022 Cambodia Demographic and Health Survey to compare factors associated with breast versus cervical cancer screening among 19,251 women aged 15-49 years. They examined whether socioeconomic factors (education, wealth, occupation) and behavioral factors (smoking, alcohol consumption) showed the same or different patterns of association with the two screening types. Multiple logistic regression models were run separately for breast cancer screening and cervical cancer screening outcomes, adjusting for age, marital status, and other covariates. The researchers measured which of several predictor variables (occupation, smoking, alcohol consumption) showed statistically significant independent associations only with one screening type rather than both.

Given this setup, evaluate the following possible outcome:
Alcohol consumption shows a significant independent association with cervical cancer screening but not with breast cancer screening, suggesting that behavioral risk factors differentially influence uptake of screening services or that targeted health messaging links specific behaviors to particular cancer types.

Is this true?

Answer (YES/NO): NO